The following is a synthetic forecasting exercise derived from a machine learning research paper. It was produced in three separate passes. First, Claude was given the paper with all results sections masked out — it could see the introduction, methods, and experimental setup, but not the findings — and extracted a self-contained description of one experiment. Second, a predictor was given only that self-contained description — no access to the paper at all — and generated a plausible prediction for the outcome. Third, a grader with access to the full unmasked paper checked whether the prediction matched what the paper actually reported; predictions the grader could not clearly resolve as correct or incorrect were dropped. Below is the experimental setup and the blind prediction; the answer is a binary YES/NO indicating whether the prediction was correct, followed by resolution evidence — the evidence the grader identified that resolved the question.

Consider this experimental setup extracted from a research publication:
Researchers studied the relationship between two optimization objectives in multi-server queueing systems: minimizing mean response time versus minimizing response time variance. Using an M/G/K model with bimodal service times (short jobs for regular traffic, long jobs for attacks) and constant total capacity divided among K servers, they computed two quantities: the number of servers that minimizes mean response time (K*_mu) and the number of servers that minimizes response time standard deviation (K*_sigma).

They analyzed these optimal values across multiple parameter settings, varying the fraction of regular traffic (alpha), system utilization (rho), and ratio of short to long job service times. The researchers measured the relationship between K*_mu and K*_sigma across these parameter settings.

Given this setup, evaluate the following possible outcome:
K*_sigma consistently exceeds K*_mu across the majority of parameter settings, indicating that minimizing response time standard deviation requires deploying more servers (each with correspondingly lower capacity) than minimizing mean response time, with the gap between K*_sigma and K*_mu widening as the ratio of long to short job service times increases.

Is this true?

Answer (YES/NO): NO